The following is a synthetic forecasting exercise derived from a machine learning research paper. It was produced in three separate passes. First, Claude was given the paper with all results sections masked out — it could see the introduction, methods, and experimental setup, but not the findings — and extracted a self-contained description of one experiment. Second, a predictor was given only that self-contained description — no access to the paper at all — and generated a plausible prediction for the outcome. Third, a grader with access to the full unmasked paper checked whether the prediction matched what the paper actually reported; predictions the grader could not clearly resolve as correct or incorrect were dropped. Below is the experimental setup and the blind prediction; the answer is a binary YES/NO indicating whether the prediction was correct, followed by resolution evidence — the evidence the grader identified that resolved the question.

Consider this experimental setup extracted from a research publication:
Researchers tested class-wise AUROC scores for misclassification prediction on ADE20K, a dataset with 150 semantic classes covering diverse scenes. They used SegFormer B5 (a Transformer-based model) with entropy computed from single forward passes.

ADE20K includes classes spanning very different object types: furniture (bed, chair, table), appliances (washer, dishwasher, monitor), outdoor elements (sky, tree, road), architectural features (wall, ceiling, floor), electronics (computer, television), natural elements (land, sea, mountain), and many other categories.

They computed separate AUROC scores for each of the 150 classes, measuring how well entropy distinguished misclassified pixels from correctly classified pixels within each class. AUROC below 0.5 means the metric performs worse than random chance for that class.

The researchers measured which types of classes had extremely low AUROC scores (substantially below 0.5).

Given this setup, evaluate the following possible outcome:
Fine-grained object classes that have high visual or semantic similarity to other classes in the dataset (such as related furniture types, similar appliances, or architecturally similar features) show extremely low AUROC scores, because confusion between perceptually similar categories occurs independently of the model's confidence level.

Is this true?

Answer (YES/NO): NO